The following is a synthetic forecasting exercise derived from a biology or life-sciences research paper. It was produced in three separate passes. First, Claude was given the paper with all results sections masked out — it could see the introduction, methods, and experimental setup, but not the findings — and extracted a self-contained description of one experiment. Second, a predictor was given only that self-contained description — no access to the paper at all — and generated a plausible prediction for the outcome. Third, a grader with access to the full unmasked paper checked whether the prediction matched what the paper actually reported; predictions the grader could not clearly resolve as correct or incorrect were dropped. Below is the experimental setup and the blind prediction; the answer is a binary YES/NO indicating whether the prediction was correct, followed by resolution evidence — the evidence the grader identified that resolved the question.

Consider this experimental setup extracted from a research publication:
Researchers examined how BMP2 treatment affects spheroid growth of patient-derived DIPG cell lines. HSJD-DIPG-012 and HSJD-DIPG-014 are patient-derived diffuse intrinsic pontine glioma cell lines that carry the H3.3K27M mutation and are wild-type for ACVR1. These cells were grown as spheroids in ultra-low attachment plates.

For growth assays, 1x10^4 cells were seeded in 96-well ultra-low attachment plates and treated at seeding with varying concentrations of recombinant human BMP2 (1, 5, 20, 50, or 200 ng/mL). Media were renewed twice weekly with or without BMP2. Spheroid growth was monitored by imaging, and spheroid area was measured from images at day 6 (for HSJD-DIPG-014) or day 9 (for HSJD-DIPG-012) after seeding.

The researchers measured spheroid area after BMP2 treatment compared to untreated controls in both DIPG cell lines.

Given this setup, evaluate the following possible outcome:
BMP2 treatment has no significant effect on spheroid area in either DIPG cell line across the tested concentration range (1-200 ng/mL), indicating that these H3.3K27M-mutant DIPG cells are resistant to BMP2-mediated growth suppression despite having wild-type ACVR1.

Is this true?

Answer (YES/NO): NO